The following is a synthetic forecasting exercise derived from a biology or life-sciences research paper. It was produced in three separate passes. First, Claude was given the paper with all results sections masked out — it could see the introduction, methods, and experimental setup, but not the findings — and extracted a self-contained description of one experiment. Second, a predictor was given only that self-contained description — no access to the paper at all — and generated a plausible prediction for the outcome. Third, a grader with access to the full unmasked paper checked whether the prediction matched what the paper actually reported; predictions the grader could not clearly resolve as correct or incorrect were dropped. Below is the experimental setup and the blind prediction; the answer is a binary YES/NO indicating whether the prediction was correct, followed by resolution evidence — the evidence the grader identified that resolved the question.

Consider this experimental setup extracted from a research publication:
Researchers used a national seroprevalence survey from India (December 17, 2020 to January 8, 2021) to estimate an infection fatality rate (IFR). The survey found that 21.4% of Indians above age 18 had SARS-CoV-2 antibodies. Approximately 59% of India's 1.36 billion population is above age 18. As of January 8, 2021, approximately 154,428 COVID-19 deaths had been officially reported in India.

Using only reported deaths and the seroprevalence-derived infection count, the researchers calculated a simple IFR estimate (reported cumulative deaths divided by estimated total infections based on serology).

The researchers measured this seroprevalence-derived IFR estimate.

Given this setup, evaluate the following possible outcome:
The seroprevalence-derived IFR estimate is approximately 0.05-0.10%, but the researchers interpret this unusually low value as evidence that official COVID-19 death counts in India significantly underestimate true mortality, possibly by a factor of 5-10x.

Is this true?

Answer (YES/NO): NO